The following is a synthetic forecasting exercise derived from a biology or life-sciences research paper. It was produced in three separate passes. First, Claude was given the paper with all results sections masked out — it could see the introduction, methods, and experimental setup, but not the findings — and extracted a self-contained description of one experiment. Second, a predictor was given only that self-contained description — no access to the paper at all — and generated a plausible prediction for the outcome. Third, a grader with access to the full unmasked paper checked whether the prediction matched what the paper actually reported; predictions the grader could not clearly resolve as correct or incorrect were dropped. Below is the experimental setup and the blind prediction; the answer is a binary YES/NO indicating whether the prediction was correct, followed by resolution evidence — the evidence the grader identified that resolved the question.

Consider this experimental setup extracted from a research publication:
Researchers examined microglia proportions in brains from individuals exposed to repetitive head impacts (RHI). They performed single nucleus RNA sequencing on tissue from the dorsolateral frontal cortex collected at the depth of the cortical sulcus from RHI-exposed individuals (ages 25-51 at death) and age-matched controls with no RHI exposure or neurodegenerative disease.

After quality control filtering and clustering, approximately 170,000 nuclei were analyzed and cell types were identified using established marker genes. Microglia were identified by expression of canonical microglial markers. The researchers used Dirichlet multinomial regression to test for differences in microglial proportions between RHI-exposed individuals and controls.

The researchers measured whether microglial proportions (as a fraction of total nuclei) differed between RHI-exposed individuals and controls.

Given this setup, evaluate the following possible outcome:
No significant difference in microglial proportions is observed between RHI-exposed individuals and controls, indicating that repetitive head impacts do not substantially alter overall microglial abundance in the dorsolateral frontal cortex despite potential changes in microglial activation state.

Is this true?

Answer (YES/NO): YES